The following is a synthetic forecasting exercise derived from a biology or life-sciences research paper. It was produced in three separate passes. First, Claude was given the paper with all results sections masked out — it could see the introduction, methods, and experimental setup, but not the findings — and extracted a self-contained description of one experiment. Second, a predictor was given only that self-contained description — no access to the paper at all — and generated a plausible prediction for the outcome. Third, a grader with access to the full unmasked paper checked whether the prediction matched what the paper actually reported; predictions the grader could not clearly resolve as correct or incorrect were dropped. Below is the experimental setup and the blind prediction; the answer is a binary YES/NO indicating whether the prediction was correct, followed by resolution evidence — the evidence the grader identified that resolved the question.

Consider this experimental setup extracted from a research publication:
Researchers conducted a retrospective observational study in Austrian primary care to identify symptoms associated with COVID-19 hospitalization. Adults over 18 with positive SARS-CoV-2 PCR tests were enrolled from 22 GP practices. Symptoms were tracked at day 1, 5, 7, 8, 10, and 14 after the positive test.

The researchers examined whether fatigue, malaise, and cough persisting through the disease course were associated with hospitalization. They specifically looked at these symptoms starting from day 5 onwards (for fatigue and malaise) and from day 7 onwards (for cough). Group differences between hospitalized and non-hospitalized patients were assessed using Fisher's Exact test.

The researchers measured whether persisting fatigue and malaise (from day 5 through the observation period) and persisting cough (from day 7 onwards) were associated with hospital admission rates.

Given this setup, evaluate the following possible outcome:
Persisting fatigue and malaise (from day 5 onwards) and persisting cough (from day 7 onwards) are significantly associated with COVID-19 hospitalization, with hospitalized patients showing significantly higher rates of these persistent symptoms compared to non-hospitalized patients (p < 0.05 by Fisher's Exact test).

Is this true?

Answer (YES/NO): YES